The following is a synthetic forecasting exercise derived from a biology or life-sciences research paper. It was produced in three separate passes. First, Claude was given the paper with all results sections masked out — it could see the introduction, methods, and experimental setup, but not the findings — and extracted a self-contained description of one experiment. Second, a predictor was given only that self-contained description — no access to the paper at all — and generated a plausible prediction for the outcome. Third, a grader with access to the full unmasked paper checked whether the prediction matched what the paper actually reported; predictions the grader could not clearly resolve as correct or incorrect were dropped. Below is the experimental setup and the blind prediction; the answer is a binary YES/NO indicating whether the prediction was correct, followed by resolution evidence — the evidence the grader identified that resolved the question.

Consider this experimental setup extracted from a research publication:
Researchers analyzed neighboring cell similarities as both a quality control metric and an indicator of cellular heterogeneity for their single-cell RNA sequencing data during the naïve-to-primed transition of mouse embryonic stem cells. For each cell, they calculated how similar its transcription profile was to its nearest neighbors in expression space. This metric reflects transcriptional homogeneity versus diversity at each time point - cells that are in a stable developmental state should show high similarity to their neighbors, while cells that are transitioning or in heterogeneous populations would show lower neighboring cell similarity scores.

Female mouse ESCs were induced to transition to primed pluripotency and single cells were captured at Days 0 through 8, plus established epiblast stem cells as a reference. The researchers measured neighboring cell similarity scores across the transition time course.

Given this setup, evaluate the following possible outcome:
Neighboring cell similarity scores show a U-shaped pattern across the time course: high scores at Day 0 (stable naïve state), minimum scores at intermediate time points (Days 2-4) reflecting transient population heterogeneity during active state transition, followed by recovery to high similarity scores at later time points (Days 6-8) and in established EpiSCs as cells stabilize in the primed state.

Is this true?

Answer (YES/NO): NO